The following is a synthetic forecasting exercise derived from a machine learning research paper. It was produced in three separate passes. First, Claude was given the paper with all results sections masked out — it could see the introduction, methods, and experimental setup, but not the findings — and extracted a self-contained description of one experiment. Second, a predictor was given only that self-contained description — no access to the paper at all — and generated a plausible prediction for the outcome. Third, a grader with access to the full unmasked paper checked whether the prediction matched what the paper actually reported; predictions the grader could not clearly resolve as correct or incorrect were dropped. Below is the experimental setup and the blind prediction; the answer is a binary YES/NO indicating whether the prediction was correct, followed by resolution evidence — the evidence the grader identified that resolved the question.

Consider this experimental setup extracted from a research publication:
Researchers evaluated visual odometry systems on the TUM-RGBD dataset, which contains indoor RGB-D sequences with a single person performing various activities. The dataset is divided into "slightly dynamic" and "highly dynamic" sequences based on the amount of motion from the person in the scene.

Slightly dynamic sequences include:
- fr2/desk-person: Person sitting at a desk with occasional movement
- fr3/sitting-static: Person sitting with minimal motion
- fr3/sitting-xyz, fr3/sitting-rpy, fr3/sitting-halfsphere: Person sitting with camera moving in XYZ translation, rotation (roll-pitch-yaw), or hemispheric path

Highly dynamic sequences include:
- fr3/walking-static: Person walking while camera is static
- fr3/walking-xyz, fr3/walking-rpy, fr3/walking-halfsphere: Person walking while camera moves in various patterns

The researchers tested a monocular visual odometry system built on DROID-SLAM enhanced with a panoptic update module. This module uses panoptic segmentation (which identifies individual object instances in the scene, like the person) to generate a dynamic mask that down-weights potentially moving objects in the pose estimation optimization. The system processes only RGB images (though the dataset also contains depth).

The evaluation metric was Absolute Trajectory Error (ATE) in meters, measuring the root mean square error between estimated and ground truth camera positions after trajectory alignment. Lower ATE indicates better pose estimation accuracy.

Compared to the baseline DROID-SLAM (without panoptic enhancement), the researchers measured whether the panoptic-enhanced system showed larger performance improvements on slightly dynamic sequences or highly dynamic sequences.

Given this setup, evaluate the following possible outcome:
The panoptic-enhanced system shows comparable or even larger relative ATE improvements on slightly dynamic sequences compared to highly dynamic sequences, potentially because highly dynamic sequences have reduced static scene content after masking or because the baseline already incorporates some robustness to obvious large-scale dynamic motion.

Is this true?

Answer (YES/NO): NO